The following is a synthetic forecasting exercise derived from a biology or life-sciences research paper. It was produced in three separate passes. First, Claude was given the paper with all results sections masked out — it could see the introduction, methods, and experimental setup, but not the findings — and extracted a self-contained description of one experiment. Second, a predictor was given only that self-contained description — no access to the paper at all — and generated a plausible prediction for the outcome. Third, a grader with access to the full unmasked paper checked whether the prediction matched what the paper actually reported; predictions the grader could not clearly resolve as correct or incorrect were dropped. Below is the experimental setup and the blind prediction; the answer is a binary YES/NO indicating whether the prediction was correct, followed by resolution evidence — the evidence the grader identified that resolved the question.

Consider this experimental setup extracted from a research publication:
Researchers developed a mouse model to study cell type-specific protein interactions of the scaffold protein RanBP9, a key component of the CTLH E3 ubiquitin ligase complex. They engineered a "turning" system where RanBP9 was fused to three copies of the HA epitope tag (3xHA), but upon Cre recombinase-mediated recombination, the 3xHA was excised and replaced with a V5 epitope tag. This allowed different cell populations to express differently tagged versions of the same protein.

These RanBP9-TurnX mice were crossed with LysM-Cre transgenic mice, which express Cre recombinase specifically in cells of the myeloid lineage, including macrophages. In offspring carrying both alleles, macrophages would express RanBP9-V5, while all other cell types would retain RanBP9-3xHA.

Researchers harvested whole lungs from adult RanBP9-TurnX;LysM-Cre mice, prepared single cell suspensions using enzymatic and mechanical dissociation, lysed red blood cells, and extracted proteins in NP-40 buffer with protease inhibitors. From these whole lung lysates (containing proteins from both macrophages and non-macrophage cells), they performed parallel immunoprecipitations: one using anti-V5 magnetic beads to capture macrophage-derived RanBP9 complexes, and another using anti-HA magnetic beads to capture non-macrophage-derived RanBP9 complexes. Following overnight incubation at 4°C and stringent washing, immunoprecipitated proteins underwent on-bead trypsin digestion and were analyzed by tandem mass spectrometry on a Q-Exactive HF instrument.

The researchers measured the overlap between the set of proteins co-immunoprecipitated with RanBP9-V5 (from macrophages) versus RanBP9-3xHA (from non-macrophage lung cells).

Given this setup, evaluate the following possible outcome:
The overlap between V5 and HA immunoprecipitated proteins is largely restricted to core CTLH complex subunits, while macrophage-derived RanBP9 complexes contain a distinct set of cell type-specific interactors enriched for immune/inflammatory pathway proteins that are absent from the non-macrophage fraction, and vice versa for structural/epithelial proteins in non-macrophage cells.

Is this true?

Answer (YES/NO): NO